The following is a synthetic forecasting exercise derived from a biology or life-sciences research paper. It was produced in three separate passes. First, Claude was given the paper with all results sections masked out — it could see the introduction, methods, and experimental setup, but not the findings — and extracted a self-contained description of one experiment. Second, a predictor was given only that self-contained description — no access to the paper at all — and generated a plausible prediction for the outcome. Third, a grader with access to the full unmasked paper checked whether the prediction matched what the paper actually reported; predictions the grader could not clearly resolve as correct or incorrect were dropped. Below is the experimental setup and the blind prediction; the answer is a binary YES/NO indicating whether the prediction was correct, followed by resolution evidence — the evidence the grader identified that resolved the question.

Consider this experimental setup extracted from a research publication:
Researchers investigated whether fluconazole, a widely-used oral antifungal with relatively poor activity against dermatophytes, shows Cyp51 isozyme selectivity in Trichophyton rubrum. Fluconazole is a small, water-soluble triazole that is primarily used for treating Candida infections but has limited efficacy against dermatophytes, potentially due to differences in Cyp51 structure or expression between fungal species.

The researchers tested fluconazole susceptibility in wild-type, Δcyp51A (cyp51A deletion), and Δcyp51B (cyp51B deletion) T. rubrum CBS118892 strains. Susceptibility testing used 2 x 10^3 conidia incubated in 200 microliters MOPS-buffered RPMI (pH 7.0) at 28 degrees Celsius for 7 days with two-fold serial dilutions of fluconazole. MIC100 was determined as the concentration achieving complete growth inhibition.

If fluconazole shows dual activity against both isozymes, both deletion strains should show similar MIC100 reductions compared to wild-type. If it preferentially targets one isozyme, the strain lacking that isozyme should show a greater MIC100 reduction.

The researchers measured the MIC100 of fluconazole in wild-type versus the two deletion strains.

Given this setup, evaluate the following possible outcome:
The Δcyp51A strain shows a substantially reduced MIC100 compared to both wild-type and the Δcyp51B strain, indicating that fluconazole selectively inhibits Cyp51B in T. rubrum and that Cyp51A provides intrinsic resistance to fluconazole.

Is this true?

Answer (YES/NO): YES